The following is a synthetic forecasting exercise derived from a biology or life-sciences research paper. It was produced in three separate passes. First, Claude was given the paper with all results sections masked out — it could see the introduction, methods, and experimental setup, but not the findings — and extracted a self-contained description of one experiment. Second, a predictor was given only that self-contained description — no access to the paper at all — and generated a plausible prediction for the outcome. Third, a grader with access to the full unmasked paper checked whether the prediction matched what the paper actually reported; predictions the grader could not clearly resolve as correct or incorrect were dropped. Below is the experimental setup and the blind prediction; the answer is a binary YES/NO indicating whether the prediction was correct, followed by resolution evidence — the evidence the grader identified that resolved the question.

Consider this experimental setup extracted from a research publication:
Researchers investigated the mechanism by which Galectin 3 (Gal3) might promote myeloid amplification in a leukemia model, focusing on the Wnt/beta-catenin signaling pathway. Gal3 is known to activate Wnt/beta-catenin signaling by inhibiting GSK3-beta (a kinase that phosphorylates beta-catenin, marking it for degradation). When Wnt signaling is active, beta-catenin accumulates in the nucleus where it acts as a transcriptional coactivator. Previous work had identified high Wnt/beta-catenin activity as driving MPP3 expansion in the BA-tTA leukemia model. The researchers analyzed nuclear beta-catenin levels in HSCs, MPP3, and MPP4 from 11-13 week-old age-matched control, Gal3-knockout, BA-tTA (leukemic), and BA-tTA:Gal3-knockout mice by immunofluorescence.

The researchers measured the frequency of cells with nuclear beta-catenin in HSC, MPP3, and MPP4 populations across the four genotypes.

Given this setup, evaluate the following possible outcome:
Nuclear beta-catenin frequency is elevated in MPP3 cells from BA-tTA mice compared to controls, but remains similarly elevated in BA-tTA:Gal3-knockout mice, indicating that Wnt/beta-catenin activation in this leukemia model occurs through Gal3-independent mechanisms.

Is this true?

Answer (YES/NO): NO